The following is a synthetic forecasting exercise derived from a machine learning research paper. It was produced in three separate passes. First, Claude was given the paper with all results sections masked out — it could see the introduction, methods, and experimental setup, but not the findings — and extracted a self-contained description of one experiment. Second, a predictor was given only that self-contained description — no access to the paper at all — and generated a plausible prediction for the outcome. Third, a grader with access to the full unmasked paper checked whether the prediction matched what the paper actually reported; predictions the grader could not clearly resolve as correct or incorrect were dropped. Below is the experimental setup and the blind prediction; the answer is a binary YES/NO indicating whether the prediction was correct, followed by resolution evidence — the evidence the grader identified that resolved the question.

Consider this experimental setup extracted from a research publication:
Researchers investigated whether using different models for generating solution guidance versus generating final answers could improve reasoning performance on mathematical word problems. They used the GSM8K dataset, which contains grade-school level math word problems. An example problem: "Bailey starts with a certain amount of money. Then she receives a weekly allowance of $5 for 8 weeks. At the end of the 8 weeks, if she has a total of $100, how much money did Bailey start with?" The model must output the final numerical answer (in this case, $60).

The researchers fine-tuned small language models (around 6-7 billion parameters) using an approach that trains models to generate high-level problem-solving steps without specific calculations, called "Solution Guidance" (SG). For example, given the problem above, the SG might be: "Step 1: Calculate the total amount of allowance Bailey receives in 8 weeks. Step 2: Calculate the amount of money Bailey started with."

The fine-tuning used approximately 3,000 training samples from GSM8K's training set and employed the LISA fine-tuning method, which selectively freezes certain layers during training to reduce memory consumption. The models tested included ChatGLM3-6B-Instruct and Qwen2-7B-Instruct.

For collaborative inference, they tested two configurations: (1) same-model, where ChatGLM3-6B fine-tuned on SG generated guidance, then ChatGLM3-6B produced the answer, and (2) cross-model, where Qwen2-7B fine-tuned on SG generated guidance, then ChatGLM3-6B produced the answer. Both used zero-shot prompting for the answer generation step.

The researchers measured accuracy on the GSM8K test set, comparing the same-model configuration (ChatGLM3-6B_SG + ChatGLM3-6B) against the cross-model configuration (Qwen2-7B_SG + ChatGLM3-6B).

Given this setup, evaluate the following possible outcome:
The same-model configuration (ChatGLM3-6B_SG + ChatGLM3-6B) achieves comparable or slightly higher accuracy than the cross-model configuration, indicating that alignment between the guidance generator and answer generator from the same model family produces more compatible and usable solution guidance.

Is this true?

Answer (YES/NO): NO